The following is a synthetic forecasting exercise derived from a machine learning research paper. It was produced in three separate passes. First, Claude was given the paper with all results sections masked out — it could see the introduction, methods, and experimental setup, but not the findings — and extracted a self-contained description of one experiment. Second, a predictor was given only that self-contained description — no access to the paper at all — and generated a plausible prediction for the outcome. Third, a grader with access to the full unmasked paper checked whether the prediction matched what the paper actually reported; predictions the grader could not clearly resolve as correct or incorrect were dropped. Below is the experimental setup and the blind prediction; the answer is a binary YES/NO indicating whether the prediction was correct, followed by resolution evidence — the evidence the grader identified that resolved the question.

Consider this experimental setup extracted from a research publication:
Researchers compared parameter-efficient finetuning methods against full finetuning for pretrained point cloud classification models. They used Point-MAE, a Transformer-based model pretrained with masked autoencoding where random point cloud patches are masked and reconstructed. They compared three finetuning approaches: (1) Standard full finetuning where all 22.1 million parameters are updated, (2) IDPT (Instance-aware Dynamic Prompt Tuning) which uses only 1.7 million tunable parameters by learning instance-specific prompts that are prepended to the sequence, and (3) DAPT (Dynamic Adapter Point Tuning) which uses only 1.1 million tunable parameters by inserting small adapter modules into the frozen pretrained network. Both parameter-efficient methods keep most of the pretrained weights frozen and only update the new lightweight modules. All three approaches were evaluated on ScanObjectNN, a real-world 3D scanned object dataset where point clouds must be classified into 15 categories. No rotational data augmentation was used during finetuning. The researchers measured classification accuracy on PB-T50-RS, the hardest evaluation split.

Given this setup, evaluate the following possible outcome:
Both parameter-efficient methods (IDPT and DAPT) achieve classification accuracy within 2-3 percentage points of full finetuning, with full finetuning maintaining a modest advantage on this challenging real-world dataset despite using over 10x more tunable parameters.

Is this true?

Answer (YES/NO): YES